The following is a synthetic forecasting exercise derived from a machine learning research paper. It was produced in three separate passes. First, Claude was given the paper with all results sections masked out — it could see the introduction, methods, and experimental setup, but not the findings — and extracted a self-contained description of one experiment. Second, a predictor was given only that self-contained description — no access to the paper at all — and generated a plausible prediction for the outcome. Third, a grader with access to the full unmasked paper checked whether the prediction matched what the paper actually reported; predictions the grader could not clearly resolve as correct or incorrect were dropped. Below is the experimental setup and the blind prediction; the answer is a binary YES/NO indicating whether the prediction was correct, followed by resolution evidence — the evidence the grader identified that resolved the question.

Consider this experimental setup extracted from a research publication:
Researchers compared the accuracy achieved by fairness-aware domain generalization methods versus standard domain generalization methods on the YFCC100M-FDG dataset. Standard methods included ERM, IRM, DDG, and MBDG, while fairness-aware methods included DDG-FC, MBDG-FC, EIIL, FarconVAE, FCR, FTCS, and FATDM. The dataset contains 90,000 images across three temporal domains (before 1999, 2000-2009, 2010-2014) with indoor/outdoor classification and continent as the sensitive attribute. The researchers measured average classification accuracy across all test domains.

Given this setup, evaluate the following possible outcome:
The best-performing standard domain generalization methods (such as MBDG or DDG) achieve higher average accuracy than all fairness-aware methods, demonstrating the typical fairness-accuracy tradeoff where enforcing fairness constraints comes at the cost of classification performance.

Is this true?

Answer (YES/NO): YES